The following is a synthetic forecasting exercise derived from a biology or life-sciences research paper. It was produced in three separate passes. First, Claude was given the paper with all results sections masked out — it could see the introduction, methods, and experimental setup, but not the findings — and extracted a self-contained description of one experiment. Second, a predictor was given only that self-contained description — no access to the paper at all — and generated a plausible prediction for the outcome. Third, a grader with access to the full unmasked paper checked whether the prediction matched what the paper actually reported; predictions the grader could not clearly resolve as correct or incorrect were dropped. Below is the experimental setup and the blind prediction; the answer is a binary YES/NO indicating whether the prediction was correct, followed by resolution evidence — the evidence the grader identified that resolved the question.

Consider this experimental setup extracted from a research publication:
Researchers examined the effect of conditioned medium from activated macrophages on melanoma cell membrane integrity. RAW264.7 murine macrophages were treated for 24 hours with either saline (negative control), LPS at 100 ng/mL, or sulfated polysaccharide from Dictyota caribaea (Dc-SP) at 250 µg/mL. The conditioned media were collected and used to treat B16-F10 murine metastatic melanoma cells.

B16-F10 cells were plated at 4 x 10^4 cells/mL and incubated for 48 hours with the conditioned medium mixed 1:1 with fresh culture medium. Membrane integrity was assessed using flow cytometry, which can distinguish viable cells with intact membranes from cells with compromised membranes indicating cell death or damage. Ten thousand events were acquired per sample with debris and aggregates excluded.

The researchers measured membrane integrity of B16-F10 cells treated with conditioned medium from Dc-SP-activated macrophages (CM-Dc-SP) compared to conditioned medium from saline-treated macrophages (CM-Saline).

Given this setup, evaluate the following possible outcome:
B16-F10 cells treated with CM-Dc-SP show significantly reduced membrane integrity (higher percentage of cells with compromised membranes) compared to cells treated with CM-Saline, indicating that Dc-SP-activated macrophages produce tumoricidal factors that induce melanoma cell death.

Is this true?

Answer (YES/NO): NO